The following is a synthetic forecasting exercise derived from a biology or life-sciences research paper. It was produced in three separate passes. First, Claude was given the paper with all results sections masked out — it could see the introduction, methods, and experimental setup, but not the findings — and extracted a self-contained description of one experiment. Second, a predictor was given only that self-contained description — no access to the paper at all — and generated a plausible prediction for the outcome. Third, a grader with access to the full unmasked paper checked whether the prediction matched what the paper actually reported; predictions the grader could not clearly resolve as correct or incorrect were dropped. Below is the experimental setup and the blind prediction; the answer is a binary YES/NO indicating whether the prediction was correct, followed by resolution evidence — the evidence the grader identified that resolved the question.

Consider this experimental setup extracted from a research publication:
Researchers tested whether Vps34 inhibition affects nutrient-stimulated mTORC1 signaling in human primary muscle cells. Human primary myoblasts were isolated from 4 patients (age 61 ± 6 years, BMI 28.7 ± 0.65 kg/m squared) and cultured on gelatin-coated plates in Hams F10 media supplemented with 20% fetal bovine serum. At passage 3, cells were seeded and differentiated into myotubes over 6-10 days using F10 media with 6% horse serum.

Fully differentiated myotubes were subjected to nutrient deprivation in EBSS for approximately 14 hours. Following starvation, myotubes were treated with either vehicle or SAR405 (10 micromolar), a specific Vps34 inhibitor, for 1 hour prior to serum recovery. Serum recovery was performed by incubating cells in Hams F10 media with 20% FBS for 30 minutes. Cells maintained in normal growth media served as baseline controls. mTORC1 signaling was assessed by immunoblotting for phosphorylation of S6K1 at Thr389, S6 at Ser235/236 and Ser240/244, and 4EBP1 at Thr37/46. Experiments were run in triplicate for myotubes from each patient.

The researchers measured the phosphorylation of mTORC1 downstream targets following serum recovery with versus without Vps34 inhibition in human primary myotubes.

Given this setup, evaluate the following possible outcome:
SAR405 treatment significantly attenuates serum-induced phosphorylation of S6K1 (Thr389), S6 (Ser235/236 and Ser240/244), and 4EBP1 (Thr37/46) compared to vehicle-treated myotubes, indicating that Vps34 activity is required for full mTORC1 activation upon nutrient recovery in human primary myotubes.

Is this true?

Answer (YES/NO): NO